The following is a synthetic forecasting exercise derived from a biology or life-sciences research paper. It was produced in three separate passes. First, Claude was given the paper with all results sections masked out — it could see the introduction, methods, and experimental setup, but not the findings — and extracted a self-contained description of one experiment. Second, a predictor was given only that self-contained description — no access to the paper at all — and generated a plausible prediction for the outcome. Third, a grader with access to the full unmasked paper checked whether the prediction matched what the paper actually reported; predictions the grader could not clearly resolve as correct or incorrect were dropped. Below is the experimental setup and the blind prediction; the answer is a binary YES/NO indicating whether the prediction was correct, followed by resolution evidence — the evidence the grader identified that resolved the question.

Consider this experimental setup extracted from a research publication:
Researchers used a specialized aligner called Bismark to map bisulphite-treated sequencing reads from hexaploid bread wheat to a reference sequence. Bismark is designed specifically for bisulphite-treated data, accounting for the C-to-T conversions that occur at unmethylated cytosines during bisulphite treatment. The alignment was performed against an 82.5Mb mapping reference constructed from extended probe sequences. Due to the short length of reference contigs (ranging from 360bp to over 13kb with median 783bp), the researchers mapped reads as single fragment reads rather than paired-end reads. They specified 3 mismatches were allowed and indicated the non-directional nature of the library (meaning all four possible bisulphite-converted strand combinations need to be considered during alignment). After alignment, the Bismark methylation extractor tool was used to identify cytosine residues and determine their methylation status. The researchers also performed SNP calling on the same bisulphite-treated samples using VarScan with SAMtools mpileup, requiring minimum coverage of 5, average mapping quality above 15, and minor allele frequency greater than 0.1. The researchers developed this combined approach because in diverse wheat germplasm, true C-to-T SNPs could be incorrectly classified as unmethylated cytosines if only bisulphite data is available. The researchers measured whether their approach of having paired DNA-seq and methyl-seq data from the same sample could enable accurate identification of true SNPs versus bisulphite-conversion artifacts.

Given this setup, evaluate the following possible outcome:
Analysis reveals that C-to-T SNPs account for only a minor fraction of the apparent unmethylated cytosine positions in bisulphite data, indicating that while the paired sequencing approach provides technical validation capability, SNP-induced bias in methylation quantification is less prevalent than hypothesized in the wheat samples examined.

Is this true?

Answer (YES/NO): NO